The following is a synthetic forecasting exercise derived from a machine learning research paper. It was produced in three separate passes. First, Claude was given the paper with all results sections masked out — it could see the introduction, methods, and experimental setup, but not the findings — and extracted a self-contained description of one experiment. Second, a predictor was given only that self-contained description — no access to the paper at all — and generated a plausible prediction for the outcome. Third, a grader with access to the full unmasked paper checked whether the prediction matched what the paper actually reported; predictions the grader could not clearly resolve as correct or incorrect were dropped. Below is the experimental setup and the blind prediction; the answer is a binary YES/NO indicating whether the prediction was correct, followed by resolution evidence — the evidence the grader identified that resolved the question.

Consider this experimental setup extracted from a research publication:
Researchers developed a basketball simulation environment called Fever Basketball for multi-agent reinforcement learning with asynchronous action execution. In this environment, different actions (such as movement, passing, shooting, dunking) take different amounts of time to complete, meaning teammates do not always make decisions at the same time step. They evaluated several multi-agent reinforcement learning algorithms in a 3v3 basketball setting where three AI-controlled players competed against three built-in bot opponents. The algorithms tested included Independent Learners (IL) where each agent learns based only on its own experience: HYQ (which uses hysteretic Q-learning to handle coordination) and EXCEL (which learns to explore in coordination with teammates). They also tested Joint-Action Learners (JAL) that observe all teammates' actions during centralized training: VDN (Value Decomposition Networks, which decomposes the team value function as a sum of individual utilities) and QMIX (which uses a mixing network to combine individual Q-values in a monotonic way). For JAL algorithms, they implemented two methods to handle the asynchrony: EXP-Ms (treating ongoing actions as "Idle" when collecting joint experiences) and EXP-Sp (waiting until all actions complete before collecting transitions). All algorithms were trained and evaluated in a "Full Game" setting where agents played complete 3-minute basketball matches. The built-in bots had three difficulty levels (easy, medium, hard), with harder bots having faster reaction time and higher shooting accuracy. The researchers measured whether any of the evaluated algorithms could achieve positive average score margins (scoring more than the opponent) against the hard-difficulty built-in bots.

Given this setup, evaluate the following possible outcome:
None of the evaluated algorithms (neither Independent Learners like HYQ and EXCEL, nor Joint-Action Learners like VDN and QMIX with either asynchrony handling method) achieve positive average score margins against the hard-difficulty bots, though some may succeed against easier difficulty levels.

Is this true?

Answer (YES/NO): YES